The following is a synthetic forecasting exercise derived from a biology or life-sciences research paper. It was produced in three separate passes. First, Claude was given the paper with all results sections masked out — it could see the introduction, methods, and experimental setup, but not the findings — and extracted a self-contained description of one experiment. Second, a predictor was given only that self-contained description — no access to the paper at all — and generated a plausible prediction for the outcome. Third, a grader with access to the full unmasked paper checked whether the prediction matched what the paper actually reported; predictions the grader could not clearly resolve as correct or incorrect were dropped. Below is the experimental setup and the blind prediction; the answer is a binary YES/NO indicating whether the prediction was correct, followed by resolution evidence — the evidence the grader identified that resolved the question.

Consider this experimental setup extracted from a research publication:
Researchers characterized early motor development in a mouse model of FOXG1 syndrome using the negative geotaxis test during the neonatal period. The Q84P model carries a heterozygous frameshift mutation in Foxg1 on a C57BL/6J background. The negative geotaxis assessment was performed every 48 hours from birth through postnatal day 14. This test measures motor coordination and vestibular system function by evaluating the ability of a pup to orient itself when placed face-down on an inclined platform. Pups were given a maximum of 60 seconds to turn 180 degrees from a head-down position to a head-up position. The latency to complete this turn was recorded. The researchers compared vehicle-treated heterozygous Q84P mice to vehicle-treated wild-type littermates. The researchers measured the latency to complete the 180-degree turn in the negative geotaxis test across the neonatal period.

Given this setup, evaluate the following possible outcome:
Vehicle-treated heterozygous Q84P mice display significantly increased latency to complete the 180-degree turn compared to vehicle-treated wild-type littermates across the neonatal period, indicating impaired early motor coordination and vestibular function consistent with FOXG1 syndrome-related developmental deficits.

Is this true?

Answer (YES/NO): NO